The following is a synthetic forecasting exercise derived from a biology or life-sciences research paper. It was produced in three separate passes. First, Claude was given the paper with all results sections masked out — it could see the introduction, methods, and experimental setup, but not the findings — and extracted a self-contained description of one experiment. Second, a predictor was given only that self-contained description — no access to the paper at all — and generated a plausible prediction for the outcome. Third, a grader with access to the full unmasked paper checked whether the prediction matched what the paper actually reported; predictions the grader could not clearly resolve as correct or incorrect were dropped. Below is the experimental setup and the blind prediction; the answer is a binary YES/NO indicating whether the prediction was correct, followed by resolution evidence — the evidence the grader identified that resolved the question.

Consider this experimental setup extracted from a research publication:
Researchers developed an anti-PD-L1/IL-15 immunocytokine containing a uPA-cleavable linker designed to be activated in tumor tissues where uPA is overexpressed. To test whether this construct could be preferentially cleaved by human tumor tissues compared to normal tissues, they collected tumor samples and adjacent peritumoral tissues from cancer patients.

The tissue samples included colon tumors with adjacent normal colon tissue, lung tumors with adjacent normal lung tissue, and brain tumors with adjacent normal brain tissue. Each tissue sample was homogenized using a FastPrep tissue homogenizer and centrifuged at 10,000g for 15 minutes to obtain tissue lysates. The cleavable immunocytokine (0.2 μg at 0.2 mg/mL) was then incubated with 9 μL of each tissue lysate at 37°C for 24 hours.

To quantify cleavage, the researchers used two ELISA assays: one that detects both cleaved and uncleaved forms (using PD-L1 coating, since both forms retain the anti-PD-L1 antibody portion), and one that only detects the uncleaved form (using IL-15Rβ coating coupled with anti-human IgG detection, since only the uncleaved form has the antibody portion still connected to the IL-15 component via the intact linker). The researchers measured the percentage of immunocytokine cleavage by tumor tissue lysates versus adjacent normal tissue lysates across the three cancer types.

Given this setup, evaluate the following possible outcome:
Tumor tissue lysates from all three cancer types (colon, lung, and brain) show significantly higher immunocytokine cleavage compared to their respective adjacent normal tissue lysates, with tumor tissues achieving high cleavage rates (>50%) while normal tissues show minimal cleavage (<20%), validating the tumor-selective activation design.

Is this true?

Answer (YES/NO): NO